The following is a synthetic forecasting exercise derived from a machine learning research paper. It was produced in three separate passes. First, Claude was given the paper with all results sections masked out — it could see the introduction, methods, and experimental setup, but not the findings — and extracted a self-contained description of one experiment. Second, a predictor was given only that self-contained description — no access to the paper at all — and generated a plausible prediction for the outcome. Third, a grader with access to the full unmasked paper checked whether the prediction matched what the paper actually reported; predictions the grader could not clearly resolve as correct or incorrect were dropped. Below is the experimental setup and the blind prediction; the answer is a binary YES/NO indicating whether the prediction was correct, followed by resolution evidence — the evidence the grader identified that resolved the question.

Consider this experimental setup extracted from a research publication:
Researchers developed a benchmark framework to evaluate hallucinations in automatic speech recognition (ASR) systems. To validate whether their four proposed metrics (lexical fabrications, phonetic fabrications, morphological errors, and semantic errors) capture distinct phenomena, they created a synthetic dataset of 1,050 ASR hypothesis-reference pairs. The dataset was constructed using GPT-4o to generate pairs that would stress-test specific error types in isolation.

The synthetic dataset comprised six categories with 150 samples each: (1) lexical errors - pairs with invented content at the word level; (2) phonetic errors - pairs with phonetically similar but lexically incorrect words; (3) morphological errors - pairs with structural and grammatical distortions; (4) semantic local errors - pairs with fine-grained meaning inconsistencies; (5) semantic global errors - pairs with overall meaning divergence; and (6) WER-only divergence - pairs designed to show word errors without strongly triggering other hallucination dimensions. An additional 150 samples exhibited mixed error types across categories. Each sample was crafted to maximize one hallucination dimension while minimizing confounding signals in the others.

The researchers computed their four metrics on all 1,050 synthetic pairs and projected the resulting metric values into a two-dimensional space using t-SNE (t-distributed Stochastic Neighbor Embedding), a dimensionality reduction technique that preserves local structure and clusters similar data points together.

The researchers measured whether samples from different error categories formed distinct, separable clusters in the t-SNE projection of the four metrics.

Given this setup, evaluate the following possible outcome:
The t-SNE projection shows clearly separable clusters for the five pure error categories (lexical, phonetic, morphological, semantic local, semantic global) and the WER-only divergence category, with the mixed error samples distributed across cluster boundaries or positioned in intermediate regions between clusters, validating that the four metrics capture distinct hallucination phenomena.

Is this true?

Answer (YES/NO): NO